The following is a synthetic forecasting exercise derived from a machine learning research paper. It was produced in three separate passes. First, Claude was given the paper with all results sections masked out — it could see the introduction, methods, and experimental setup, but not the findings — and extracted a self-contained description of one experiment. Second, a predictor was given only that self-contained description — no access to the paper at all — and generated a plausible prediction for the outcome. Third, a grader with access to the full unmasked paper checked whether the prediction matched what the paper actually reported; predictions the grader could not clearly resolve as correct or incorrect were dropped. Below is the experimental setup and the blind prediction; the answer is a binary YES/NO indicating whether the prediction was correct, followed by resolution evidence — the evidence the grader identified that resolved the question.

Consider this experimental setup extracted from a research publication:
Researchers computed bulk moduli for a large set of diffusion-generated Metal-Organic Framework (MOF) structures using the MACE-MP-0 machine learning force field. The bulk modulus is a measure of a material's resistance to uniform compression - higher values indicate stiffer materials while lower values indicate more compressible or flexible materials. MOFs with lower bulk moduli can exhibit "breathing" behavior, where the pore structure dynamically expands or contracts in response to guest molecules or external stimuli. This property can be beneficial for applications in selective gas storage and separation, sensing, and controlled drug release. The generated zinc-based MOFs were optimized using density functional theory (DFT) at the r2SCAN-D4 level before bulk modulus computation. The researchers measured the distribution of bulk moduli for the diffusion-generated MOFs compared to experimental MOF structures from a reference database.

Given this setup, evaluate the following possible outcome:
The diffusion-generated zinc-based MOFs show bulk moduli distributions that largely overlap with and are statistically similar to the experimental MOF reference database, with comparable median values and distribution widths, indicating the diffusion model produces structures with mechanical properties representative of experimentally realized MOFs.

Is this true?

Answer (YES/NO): NO